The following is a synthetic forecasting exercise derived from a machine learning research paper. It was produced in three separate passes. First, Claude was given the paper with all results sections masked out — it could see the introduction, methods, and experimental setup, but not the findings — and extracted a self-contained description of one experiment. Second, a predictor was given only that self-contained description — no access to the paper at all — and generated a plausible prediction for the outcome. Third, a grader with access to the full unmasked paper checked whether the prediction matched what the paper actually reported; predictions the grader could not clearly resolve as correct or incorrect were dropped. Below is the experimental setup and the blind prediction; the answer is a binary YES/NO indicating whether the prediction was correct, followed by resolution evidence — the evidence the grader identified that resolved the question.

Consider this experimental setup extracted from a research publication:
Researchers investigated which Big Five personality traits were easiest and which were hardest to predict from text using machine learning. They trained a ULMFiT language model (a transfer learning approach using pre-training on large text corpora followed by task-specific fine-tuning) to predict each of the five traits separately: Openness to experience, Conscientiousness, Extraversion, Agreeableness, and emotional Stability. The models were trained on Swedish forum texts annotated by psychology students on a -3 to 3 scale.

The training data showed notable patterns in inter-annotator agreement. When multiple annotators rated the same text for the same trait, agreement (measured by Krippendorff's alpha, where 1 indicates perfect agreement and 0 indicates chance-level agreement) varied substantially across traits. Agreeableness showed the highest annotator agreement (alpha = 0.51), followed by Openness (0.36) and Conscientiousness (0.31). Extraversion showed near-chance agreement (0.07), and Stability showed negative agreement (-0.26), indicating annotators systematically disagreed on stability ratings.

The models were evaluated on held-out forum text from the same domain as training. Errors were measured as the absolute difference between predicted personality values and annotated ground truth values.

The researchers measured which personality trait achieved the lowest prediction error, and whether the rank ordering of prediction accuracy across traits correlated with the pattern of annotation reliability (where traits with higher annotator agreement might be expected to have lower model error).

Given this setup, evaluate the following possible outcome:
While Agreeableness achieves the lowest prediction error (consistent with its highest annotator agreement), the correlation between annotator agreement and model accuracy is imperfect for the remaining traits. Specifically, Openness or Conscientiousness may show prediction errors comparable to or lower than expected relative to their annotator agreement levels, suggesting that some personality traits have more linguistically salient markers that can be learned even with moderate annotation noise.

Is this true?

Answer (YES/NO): NO